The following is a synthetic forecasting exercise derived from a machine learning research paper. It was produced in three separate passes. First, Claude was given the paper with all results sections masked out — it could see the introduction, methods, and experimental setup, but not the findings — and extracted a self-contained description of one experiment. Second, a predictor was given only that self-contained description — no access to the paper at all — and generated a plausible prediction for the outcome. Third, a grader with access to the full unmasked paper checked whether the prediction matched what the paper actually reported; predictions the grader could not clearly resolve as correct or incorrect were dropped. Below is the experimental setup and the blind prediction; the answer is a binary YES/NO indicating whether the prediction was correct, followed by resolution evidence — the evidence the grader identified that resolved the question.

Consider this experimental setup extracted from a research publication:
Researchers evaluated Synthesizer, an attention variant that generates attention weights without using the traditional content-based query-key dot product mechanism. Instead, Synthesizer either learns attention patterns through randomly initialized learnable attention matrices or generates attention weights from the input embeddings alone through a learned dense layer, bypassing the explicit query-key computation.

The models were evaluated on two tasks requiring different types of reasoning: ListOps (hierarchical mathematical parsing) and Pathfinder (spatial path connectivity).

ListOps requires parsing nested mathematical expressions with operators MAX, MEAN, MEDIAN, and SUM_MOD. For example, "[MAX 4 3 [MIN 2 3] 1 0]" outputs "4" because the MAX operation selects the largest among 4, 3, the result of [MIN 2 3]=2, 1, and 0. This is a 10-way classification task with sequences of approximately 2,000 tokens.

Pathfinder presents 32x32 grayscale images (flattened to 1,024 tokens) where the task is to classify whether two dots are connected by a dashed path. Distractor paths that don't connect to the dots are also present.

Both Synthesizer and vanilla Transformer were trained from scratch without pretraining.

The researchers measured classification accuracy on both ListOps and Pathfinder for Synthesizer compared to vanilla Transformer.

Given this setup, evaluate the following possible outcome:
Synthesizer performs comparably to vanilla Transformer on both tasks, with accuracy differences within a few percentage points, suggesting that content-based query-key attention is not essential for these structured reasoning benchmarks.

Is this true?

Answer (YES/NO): YES